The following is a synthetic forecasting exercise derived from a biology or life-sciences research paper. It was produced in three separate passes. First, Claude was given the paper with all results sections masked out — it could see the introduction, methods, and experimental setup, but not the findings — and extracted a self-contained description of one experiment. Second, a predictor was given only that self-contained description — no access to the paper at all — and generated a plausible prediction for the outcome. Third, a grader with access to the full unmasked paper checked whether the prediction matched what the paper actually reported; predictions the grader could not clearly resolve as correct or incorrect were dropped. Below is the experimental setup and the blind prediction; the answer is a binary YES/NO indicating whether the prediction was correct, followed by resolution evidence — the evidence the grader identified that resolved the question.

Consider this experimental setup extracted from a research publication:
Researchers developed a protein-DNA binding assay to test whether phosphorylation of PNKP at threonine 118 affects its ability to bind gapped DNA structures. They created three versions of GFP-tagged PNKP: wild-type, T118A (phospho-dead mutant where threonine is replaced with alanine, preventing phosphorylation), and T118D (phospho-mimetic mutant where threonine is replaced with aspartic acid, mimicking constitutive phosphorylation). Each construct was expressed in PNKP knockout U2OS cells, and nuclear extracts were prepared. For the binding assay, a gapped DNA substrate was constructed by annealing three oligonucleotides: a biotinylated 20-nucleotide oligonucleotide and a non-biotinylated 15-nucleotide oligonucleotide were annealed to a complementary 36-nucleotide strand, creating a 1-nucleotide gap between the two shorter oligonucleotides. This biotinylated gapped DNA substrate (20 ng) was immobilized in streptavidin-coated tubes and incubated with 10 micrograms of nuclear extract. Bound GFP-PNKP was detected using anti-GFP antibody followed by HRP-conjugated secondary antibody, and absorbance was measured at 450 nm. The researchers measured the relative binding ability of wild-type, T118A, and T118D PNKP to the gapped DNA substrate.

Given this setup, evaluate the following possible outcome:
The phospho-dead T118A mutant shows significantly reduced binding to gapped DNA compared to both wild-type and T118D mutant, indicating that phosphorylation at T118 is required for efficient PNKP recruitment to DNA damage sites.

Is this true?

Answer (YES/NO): YES